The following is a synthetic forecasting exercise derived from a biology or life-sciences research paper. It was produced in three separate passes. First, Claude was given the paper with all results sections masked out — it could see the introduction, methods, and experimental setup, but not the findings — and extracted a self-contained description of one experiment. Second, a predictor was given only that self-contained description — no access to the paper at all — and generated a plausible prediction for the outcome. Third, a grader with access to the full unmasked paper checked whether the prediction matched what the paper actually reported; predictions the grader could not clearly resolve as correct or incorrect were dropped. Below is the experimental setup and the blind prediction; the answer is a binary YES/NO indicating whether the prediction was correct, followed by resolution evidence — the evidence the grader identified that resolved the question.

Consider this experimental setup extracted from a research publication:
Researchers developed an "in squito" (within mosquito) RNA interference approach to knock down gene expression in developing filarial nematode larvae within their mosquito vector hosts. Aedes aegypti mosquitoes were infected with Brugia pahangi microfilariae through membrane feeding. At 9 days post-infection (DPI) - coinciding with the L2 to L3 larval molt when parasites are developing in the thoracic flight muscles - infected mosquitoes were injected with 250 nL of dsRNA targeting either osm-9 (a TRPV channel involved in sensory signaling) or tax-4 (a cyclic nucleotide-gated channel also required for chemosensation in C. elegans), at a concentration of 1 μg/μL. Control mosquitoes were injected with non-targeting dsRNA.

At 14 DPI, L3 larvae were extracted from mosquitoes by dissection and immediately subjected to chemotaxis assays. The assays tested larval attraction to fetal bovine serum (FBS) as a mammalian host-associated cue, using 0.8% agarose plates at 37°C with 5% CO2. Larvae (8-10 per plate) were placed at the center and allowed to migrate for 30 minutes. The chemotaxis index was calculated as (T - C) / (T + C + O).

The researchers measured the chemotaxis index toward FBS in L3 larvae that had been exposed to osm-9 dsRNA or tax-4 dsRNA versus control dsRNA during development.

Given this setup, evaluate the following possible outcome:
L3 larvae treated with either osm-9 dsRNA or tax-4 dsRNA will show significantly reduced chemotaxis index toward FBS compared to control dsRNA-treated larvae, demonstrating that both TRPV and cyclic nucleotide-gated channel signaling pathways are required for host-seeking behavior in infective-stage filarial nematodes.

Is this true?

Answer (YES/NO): YES